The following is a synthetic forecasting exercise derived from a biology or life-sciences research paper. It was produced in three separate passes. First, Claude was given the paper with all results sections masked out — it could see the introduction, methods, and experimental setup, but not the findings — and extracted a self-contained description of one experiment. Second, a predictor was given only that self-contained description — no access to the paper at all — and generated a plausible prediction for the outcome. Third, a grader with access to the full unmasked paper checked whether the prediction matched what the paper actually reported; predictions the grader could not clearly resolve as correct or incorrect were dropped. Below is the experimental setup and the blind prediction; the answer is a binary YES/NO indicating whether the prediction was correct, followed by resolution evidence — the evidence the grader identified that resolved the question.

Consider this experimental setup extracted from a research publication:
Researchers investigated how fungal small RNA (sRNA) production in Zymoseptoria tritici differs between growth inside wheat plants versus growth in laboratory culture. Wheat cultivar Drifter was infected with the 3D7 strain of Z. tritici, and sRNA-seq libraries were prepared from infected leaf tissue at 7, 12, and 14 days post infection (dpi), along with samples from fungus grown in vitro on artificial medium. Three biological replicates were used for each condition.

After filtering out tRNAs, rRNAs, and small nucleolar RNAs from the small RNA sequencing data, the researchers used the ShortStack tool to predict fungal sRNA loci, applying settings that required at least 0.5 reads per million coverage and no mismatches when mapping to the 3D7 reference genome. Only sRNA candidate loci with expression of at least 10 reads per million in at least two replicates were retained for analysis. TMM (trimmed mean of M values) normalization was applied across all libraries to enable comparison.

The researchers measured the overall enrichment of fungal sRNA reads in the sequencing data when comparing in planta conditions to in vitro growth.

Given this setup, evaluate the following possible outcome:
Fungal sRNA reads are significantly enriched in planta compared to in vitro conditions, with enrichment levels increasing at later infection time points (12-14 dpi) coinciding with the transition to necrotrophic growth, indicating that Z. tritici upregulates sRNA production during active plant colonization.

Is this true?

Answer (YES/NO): NO